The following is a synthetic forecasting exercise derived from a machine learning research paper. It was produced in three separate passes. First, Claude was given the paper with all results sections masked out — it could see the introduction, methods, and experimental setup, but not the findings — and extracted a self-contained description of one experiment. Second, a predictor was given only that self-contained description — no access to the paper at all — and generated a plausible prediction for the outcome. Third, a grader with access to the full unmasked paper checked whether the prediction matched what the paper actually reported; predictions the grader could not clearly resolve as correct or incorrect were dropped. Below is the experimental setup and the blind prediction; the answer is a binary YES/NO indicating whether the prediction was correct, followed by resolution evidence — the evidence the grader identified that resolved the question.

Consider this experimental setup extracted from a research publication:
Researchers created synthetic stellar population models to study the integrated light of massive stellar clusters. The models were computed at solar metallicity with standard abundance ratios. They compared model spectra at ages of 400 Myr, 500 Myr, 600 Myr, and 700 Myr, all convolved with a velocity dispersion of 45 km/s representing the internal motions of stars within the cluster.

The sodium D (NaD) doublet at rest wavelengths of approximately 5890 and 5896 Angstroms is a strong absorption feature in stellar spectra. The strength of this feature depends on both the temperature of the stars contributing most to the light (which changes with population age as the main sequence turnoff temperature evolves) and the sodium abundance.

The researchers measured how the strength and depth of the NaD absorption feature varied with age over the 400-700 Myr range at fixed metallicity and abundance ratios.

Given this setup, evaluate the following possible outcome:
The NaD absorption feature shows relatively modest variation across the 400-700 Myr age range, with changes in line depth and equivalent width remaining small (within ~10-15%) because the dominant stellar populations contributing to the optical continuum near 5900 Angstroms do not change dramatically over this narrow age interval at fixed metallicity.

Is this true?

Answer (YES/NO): NO